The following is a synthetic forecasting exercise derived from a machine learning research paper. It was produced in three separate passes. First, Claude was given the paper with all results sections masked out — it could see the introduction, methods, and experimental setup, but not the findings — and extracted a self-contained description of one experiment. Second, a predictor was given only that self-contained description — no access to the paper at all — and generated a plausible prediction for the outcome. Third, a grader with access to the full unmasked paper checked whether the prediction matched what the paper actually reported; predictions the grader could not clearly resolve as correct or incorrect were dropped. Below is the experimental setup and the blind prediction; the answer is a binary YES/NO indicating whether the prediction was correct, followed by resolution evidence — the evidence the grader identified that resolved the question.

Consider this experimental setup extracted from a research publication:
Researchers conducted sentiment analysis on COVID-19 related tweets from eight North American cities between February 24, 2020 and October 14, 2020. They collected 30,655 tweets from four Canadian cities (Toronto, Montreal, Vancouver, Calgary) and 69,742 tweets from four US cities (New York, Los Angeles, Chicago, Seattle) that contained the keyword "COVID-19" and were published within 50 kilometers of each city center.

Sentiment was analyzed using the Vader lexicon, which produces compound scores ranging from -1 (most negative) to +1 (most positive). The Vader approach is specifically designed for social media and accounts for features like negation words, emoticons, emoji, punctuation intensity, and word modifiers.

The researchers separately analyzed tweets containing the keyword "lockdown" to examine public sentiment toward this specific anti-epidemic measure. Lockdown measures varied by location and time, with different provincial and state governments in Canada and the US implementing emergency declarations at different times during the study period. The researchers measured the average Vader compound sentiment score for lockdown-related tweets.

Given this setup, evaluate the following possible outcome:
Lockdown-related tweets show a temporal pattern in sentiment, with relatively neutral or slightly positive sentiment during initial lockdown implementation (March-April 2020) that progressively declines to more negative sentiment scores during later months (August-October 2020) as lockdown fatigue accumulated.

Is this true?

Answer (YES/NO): NO